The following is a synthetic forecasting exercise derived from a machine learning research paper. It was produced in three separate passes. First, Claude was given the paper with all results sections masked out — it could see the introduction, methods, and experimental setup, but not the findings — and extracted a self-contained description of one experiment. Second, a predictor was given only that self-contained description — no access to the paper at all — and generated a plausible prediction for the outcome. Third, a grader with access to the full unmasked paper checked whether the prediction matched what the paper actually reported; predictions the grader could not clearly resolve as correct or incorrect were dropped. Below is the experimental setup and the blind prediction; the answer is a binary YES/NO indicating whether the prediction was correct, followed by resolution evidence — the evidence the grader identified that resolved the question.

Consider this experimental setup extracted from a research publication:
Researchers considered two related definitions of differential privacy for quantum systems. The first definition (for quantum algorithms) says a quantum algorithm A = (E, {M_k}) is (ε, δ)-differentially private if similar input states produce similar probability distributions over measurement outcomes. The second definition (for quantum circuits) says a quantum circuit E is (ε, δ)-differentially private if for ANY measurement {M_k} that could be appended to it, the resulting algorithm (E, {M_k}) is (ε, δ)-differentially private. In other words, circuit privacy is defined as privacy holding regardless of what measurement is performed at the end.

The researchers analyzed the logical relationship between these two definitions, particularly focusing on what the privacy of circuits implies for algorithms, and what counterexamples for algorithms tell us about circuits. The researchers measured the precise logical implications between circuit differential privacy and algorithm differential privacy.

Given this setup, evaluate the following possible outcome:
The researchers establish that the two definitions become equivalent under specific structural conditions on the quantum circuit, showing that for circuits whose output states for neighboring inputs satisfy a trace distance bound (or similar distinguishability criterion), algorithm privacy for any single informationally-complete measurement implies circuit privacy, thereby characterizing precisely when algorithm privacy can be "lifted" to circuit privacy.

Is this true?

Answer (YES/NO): NO